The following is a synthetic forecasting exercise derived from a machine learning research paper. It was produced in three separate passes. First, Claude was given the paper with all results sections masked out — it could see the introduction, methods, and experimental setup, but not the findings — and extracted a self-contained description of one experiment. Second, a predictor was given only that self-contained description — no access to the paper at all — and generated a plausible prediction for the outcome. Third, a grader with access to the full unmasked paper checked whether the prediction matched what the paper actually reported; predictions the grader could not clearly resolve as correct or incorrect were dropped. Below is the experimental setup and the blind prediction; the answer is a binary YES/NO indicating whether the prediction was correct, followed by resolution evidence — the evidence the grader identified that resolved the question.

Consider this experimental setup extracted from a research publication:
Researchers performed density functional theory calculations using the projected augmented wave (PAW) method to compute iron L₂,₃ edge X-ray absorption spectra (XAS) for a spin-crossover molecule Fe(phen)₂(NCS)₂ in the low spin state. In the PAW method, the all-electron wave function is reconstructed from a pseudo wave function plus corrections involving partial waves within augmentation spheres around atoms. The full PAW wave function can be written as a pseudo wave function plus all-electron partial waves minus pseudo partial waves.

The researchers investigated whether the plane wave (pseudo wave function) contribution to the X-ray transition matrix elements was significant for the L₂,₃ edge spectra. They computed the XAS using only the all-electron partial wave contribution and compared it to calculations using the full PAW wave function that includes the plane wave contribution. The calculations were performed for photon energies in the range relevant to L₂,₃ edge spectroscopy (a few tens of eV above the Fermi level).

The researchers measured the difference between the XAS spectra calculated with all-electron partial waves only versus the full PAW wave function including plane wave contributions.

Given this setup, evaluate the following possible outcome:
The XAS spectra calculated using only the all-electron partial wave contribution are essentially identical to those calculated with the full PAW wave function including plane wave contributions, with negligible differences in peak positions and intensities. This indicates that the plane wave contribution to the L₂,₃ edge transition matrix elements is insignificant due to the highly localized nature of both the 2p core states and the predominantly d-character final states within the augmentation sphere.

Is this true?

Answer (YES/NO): YES